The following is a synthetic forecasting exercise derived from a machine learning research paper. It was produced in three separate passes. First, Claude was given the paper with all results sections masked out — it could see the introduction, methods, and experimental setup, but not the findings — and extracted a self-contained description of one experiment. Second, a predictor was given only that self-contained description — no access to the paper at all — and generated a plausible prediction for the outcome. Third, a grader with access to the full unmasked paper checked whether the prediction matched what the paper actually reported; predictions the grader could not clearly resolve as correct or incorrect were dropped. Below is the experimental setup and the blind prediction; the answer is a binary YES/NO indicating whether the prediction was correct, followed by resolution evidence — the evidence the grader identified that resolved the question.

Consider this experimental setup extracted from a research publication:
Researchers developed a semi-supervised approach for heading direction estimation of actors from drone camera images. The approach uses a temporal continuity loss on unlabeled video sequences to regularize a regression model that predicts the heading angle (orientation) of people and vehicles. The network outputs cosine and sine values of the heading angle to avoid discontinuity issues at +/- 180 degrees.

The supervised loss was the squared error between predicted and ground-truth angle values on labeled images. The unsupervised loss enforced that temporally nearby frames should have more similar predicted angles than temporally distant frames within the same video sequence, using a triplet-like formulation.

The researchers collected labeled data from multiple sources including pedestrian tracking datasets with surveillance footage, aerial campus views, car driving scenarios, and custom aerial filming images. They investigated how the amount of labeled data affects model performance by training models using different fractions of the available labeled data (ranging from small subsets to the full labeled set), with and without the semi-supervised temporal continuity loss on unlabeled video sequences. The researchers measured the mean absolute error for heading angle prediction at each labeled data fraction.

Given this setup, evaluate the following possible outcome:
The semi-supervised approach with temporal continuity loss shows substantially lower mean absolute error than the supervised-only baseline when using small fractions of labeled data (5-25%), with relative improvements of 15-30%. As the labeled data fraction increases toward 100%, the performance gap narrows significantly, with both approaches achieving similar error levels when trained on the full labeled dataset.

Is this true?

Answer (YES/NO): YES